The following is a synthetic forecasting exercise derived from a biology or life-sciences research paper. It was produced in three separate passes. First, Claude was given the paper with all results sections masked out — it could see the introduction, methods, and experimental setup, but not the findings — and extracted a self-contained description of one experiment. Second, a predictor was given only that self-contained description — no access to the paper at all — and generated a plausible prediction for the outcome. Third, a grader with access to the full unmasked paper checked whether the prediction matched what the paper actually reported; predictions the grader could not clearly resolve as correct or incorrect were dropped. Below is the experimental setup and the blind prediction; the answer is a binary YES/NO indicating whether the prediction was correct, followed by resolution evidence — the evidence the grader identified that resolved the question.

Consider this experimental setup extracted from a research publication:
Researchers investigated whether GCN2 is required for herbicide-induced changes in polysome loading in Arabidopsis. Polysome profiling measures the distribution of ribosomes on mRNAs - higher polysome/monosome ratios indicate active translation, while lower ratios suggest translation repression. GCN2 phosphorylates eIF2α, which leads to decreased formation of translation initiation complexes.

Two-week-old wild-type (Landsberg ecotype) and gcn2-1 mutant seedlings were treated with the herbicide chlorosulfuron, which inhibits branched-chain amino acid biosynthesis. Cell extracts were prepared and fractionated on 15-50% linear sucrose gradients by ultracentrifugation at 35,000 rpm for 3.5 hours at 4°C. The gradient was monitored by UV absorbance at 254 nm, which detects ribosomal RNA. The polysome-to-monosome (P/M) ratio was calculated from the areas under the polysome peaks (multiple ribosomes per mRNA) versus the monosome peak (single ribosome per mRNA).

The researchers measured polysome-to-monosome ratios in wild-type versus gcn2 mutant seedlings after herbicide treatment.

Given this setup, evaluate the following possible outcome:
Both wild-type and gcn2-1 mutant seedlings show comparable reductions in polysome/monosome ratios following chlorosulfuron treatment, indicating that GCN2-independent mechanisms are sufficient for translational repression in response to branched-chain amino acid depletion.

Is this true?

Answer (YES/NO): NO